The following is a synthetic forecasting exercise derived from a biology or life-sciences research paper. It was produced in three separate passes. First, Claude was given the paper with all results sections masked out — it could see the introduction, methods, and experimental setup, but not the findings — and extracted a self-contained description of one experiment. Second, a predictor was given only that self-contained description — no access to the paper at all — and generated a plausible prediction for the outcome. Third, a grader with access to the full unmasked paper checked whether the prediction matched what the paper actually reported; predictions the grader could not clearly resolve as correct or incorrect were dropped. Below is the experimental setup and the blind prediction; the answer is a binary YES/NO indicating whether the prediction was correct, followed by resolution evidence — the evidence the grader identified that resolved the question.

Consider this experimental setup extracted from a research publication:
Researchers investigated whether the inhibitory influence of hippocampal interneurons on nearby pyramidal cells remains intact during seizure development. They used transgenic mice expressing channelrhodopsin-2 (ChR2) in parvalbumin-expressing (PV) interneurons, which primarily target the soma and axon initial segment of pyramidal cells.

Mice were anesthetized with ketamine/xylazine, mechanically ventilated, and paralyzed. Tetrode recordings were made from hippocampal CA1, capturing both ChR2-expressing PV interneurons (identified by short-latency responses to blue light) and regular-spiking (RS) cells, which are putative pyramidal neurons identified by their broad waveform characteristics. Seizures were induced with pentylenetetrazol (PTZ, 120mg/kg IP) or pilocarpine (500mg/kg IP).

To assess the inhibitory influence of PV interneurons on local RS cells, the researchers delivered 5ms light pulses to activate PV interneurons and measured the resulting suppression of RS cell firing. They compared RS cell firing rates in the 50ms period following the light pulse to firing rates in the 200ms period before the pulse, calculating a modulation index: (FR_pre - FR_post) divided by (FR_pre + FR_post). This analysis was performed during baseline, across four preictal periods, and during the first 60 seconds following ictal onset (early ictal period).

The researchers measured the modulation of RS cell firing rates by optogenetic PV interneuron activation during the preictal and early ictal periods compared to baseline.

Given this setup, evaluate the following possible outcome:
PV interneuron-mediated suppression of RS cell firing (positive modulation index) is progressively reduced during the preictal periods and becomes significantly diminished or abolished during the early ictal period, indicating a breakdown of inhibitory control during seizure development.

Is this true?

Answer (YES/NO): NO